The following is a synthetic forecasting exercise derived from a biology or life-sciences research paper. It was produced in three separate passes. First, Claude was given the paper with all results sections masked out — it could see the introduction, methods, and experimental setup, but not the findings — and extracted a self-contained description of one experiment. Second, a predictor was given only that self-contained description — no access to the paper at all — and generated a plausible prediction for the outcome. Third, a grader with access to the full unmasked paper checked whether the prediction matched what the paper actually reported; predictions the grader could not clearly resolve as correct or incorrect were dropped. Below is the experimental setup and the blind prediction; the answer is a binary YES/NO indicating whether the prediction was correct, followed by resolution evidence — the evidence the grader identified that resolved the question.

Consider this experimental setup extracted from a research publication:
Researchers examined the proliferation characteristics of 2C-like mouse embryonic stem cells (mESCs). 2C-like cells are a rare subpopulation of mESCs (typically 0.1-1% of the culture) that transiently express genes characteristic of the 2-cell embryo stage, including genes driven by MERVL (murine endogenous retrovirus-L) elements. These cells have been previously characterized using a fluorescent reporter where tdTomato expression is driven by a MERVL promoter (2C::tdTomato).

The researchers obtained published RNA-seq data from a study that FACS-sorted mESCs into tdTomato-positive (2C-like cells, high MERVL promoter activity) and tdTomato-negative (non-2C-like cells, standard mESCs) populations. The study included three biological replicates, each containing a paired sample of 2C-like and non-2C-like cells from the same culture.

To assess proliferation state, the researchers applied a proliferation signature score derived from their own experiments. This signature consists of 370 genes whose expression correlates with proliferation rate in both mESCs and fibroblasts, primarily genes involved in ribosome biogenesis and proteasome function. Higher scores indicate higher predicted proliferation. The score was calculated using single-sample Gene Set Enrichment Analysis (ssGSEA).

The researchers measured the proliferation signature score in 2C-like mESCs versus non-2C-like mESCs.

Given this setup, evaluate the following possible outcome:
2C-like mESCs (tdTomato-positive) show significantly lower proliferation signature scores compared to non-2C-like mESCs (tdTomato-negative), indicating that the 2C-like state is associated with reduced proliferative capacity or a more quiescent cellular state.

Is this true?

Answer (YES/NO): YES